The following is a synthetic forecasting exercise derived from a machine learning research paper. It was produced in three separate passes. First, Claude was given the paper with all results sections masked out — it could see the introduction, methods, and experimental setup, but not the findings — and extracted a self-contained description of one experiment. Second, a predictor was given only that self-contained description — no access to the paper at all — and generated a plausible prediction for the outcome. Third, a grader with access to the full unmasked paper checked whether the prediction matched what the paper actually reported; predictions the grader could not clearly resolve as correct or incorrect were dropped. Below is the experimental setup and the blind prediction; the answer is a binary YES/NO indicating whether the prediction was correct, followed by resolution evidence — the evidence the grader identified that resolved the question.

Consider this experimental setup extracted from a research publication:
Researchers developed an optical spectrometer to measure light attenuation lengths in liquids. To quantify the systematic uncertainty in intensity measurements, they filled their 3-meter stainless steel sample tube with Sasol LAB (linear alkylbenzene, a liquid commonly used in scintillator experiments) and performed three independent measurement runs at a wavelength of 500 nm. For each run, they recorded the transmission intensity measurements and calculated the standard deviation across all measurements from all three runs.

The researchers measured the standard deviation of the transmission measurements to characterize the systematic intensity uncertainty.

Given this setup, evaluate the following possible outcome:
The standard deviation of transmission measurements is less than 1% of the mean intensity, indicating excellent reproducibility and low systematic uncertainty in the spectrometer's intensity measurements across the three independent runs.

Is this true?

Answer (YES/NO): YES